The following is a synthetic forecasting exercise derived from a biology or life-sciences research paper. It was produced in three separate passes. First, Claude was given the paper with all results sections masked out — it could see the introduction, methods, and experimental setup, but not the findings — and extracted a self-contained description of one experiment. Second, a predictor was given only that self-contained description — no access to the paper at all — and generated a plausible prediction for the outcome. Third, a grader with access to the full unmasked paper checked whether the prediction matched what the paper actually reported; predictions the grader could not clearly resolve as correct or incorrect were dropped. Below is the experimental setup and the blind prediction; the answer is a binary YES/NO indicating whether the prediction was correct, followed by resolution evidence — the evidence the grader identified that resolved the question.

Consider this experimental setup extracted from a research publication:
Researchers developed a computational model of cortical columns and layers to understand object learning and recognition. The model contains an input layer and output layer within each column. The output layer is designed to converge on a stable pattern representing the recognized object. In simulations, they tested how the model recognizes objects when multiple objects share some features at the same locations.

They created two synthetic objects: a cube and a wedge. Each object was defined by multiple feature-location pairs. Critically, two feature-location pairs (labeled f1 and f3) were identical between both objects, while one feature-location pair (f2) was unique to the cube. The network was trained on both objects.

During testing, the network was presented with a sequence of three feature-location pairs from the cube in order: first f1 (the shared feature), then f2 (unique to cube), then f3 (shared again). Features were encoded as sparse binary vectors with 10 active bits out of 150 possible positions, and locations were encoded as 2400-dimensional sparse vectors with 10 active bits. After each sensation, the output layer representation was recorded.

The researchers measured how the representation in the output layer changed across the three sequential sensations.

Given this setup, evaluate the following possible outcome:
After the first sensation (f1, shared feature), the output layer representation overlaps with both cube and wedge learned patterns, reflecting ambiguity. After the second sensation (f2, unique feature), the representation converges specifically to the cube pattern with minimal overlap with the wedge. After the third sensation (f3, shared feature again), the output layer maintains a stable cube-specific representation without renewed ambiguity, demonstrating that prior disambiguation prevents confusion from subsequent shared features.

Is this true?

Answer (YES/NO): YES